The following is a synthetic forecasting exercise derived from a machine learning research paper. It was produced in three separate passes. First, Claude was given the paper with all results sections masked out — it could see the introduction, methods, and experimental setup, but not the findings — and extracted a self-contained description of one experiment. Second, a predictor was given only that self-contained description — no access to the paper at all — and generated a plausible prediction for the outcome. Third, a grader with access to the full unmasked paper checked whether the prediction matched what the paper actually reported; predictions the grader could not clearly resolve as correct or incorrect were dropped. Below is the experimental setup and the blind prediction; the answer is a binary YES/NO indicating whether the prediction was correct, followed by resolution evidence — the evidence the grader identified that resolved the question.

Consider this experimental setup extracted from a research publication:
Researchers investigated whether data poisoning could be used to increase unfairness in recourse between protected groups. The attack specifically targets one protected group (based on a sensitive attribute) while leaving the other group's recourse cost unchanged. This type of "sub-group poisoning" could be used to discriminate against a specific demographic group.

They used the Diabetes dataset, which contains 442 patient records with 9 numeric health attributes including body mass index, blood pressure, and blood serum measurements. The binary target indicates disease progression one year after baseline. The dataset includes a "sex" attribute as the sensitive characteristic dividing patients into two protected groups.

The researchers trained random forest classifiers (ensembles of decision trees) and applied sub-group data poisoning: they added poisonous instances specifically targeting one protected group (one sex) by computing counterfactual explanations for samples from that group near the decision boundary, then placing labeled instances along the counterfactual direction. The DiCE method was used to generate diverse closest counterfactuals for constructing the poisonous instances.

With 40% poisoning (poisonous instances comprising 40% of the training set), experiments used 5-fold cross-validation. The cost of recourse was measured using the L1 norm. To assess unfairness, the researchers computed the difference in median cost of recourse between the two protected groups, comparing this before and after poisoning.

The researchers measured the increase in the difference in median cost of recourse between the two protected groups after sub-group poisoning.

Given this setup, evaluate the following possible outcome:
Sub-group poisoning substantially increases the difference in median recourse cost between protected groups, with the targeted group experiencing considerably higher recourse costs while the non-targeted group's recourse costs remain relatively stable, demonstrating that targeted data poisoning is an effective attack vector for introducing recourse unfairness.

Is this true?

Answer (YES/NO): NO